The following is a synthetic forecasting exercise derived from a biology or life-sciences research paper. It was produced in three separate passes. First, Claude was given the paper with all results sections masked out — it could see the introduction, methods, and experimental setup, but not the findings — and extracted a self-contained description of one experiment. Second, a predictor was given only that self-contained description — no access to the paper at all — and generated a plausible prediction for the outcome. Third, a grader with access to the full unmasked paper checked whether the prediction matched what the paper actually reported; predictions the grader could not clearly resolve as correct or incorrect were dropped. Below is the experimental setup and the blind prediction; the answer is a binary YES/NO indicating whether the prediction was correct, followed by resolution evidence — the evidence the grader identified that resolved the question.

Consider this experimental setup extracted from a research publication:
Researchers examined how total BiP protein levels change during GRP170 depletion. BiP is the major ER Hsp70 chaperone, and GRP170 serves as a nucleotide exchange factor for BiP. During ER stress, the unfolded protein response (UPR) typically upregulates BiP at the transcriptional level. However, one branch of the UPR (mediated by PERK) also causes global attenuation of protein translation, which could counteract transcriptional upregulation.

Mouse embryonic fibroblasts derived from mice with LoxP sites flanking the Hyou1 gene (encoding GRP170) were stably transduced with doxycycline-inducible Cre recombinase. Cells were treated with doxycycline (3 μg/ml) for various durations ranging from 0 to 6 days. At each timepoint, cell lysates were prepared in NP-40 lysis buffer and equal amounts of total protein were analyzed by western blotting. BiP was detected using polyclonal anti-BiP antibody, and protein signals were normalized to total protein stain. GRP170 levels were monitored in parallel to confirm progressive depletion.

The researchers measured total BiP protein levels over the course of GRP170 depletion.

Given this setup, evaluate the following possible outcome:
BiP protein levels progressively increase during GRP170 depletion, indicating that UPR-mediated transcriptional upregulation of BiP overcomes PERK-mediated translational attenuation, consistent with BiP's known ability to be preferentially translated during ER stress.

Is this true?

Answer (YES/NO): YES